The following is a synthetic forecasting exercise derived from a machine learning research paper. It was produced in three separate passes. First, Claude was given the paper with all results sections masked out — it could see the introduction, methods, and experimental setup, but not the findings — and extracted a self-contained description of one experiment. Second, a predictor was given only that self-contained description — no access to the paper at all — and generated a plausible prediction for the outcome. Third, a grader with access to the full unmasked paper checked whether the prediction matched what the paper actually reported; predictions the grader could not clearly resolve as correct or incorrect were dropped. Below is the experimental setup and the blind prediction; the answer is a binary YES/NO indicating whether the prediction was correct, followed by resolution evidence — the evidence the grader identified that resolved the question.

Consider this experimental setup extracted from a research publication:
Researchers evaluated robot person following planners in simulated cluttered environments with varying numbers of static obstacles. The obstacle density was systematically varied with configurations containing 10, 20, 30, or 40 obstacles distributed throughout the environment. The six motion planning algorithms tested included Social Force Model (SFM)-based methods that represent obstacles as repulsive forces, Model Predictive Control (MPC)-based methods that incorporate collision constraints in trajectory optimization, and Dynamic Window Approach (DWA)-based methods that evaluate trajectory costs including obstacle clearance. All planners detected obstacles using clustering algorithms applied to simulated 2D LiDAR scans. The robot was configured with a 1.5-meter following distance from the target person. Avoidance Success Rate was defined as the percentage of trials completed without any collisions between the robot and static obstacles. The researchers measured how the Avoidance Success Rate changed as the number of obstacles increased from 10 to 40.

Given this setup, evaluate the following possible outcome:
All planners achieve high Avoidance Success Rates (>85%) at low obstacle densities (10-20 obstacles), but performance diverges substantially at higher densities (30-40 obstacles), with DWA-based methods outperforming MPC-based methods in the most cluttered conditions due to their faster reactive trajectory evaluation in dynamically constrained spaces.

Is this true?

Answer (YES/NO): NO